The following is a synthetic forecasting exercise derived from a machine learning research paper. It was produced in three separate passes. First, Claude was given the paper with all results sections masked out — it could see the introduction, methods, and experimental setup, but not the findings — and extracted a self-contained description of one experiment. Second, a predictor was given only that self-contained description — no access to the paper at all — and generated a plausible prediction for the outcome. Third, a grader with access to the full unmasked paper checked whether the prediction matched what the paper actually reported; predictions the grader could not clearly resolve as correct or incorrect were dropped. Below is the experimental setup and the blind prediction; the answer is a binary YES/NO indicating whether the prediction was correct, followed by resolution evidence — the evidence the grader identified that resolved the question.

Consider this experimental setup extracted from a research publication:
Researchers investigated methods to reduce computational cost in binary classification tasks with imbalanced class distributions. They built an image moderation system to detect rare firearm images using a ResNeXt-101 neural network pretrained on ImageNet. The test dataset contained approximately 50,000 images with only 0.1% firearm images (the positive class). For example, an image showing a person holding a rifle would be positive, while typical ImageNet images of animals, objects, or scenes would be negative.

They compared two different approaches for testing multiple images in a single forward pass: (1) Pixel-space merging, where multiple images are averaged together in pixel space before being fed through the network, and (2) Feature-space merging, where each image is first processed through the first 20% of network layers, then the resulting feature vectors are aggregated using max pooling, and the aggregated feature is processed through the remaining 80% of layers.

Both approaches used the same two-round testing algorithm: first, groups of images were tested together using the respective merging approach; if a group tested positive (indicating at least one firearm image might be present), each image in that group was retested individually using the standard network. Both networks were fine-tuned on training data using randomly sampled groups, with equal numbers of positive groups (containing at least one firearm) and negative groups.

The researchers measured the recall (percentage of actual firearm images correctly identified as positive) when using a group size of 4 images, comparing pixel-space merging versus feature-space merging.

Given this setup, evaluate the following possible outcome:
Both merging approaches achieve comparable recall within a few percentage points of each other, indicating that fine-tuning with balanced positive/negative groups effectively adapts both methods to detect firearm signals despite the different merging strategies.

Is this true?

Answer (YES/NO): NO